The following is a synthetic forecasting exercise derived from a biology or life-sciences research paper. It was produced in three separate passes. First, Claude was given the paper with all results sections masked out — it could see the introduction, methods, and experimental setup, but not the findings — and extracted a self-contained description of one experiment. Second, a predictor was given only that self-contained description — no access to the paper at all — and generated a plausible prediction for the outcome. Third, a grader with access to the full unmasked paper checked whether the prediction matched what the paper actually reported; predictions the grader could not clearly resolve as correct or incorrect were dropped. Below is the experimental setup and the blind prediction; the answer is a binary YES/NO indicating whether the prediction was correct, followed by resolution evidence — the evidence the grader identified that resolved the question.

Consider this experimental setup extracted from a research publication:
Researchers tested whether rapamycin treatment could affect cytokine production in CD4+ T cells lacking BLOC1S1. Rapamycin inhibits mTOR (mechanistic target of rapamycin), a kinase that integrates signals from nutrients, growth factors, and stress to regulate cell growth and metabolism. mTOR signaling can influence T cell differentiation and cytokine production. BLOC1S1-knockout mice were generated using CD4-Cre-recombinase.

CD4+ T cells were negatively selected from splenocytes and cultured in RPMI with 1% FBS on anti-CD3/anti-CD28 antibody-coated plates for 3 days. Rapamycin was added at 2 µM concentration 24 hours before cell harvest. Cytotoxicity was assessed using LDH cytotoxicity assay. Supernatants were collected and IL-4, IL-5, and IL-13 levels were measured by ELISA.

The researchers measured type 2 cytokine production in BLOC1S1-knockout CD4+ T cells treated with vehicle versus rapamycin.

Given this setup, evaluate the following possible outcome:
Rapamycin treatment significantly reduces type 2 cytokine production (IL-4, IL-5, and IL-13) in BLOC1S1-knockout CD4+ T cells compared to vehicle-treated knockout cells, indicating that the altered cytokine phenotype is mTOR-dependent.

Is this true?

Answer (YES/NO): YES